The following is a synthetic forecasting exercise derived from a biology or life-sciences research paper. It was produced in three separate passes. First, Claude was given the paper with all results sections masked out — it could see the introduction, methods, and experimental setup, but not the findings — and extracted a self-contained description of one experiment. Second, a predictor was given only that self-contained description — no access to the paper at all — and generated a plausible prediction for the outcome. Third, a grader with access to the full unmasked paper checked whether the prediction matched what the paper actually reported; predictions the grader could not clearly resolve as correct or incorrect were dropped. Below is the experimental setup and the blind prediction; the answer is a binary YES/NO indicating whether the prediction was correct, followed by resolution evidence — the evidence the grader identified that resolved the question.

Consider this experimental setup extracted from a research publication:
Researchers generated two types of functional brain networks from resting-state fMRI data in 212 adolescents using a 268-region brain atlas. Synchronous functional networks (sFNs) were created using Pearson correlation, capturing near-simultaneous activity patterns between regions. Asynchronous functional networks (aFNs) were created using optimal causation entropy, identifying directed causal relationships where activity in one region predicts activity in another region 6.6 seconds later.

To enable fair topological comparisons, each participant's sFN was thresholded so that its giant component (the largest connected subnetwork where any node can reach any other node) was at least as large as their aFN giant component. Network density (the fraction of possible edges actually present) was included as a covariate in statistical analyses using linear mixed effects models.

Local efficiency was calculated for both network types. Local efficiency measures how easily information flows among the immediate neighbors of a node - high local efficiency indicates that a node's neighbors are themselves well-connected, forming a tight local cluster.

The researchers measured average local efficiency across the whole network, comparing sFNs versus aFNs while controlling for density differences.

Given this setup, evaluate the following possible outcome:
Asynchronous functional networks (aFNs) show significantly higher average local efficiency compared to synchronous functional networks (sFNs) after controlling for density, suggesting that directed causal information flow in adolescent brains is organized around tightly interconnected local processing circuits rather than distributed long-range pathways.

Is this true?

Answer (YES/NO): NO